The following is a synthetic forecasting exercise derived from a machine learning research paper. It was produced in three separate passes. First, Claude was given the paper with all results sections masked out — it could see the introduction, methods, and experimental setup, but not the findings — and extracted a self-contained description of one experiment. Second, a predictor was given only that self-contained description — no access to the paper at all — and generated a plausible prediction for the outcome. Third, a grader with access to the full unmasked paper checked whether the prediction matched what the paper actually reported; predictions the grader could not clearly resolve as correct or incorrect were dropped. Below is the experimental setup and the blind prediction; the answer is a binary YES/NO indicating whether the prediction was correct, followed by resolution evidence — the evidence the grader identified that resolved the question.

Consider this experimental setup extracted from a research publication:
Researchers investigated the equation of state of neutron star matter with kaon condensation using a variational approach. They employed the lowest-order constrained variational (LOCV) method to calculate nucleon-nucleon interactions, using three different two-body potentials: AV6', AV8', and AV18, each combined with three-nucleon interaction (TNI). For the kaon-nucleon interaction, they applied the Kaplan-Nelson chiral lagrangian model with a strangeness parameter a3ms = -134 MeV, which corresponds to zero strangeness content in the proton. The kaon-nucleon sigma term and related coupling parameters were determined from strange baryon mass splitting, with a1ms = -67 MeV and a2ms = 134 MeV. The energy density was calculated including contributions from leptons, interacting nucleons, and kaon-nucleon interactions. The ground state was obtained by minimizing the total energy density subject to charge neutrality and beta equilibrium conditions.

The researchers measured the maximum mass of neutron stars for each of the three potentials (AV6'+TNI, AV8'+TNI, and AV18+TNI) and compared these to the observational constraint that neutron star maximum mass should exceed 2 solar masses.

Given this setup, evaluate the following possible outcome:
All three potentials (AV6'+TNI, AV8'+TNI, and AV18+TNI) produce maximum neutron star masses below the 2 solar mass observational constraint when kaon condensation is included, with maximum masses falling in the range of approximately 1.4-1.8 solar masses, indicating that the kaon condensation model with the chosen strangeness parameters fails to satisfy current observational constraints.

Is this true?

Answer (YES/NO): NO